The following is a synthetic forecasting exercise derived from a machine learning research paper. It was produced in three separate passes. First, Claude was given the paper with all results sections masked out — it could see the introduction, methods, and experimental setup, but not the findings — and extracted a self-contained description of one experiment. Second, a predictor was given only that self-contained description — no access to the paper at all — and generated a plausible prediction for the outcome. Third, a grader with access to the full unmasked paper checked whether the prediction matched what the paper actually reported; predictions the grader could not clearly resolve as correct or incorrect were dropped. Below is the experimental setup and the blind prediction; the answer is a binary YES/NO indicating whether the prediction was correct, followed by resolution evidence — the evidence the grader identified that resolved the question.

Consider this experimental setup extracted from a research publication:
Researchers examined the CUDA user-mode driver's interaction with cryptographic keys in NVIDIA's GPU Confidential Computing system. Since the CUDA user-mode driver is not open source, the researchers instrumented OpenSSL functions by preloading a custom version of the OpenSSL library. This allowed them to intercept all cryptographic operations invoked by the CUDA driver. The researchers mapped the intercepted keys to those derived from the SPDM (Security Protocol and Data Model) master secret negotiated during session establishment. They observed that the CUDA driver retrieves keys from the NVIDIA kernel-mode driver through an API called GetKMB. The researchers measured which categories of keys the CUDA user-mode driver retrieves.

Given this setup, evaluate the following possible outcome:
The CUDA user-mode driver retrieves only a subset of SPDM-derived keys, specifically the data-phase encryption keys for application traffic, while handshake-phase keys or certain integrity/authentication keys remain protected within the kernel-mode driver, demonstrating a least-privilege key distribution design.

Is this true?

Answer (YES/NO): YES